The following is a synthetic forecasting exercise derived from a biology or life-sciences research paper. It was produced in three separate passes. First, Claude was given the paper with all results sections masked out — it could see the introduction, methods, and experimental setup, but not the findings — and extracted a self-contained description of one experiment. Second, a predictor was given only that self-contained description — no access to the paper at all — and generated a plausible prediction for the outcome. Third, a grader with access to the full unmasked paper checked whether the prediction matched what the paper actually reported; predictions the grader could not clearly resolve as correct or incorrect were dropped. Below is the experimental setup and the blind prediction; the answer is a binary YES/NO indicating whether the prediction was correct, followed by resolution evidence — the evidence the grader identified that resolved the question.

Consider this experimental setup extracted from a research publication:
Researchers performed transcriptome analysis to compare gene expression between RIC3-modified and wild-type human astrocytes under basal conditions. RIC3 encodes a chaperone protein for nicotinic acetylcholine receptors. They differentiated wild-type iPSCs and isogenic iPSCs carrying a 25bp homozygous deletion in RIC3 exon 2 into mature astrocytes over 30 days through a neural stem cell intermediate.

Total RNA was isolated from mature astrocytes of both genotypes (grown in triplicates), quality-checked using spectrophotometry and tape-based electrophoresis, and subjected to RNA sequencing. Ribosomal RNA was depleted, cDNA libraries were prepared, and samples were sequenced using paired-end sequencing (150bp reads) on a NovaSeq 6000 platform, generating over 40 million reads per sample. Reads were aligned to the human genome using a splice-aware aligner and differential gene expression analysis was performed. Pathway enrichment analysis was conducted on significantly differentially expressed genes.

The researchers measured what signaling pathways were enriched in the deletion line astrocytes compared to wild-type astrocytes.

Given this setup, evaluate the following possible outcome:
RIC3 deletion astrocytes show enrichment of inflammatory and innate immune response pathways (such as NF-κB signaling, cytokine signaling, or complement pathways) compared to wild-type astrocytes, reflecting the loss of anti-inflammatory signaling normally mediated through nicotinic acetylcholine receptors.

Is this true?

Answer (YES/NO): NO